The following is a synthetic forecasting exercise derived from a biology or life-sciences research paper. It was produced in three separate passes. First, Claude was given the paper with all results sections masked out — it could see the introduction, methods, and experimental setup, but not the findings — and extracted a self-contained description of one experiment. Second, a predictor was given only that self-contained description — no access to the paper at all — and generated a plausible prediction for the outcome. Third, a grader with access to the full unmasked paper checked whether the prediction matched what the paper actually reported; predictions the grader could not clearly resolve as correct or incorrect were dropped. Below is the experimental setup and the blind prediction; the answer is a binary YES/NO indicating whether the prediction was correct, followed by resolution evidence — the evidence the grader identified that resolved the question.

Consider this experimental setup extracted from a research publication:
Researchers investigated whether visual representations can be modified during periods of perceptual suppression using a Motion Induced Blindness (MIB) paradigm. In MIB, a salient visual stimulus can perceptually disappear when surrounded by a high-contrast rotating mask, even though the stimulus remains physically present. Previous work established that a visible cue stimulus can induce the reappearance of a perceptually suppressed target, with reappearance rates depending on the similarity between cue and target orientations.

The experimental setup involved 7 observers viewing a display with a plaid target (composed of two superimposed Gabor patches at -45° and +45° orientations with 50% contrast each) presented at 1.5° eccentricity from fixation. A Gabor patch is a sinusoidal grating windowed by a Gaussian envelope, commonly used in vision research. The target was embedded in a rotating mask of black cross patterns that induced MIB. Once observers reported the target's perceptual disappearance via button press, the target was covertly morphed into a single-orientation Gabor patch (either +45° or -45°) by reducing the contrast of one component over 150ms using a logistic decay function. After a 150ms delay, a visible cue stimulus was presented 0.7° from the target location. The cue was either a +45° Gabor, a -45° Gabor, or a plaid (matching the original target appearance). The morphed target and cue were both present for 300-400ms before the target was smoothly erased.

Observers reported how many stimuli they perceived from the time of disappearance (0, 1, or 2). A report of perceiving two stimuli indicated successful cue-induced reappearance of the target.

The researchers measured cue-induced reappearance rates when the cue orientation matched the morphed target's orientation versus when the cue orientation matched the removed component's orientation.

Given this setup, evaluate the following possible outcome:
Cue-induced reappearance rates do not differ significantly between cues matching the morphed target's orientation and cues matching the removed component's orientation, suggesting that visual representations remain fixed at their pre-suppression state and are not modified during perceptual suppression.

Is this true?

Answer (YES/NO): NO